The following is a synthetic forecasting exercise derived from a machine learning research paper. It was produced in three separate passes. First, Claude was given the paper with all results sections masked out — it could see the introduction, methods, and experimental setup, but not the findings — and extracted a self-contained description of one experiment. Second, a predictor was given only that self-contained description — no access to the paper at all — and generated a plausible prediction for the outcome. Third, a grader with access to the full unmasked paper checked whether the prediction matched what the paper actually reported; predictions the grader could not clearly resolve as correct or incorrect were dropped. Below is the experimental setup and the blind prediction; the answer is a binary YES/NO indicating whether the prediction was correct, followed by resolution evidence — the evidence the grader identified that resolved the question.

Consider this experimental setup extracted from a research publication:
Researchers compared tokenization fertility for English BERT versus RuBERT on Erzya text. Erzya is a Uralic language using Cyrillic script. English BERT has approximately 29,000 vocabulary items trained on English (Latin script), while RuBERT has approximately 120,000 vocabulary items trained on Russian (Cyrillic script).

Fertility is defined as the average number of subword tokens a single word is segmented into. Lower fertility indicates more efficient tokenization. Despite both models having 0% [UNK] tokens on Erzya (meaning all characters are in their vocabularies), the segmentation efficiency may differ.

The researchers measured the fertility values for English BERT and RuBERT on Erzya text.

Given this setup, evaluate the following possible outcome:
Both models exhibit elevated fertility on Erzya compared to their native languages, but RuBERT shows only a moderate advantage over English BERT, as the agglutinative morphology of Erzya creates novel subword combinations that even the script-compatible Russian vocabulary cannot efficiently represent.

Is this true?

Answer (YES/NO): NO